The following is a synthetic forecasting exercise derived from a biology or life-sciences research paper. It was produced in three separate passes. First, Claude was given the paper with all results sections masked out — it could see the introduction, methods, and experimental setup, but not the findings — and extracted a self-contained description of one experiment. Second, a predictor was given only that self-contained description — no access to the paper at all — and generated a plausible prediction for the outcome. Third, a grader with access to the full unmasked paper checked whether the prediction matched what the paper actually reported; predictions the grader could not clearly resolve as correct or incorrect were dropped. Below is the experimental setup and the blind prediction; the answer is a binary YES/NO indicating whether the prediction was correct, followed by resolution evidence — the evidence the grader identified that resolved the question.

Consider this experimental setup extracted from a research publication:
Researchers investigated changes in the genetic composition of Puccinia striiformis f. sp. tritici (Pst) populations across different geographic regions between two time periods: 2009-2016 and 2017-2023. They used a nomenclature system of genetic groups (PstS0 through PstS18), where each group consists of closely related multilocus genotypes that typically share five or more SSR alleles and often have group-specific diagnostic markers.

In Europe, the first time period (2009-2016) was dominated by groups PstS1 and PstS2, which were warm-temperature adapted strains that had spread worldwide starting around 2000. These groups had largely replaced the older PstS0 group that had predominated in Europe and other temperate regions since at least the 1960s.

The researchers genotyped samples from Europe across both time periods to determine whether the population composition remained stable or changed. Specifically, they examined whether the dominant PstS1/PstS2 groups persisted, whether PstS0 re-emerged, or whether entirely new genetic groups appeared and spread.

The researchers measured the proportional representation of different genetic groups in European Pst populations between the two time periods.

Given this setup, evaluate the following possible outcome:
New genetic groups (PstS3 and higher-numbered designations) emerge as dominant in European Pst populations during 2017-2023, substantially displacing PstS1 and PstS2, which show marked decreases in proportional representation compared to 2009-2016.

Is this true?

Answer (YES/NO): NO